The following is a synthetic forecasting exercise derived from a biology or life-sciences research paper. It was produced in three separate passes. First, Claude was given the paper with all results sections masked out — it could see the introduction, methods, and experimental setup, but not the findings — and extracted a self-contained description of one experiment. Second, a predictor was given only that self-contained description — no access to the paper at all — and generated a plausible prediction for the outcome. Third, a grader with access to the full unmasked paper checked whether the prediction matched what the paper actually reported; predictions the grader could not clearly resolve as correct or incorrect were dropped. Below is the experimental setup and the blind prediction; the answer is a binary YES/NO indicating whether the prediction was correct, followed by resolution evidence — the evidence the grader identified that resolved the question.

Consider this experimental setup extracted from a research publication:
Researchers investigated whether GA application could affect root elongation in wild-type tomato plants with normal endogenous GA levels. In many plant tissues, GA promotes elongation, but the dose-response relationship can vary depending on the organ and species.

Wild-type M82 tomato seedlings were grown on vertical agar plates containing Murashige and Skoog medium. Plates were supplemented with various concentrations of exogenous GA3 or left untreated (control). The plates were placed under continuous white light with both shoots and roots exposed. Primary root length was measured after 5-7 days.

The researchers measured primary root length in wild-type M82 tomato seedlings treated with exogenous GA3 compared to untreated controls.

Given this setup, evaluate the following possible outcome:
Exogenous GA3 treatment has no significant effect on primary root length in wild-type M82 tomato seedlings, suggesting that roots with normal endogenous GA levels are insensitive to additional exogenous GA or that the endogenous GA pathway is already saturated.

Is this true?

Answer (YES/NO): NO